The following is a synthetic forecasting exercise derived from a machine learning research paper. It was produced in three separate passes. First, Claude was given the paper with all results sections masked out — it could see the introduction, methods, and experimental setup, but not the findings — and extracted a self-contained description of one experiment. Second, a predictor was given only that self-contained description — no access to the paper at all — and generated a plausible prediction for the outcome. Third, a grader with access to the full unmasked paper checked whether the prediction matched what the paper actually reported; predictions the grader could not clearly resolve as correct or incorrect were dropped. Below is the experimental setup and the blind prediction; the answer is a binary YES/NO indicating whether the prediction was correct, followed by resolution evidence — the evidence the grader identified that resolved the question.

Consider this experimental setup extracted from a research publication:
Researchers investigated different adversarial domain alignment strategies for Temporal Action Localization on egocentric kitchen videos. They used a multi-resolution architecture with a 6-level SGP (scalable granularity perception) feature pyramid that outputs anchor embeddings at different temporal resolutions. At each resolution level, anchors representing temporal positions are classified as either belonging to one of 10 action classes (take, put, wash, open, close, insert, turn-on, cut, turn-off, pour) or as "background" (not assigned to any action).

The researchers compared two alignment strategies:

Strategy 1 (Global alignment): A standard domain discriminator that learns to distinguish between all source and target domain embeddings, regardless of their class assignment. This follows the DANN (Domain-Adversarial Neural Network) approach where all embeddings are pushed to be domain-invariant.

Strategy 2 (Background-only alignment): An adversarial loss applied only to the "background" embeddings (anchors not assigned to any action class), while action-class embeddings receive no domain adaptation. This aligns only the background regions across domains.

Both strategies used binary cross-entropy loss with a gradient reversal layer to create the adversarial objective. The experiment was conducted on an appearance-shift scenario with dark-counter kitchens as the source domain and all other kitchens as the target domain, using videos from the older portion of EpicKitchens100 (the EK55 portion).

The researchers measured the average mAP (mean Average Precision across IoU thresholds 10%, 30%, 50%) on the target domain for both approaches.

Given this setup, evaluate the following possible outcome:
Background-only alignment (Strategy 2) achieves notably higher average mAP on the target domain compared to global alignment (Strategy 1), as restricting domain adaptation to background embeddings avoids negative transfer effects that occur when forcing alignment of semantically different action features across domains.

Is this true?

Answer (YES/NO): NO